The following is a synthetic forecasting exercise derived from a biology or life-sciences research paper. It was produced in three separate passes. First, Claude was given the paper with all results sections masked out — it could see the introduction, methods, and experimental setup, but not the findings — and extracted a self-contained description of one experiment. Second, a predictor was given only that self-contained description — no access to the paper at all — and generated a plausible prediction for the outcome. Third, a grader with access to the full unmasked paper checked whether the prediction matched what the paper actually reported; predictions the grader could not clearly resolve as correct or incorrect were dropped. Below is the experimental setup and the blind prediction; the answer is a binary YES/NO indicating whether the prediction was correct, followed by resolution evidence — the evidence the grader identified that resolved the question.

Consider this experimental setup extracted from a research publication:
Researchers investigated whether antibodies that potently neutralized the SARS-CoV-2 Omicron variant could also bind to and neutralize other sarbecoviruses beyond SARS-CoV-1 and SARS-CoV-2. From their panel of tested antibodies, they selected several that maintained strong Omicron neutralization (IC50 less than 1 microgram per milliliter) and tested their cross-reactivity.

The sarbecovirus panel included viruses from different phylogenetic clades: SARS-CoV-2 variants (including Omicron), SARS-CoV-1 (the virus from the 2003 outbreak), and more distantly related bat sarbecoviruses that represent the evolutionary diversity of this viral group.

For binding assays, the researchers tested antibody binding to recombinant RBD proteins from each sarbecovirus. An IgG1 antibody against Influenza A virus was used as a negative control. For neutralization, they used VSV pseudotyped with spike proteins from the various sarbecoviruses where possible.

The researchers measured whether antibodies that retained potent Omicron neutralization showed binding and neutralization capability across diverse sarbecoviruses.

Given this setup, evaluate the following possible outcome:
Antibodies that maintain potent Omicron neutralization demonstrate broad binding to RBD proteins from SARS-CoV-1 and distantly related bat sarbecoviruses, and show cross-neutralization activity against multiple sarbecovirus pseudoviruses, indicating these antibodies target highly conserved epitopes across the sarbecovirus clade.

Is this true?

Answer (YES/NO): YES